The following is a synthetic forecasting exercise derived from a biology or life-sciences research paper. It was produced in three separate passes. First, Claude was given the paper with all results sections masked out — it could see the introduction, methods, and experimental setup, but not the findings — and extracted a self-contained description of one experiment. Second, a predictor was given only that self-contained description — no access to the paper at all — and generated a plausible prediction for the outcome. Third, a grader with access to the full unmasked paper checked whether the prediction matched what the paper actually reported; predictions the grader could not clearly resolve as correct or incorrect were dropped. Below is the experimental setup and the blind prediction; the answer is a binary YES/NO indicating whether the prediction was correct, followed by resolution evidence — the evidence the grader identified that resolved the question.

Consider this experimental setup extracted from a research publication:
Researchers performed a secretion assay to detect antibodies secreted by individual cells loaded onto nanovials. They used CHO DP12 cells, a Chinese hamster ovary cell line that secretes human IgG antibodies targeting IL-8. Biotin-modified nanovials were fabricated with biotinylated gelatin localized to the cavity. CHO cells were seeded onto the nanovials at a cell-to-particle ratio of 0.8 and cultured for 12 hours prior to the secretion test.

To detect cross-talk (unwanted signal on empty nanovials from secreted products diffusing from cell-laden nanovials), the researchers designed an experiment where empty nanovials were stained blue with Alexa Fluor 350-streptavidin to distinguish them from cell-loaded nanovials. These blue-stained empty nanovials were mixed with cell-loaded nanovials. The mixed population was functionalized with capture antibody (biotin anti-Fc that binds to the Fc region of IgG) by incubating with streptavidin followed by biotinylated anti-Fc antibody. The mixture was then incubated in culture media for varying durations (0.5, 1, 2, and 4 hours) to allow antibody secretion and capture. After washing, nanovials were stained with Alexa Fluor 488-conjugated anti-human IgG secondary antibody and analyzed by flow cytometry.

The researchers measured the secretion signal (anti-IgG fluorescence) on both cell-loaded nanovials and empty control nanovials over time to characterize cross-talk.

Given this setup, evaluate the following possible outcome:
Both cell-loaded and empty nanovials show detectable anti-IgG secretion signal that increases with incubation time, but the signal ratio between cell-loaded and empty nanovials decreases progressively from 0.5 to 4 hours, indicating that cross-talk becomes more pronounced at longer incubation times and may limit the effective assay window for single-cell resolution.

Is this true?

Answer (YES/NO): YES